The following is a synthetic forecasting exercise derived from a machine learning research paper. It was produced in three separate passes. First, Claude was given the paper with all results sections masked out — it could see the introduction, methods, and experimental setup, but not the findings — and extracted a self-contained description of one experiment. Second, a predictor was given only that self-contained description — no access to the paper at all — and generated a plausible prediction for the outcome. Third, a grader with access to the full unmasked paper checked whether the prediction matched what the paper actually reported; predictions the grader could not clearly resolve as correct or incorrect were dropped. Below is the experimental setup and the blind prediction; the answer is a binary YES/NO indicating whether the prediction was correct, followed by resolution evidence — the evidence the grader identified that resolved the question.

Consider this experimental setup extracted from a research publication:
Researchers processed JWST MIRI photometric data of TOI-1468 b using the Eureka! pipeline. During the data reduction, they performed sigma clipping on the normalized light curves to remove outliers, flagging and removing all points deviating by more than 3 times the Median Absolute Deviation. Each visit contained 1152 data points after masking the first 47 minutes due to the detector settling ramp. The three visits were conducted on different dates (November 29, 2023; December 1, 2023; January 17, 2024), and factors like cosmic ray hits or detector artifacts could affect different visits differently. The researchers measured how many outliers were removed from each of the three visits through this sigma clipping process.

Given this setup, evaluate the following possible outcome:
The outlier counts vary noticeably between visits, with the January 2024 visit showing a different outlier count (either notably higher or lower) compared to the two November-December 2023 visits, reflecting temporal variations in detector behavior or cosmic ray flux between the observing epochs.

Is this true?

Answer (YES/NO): NO